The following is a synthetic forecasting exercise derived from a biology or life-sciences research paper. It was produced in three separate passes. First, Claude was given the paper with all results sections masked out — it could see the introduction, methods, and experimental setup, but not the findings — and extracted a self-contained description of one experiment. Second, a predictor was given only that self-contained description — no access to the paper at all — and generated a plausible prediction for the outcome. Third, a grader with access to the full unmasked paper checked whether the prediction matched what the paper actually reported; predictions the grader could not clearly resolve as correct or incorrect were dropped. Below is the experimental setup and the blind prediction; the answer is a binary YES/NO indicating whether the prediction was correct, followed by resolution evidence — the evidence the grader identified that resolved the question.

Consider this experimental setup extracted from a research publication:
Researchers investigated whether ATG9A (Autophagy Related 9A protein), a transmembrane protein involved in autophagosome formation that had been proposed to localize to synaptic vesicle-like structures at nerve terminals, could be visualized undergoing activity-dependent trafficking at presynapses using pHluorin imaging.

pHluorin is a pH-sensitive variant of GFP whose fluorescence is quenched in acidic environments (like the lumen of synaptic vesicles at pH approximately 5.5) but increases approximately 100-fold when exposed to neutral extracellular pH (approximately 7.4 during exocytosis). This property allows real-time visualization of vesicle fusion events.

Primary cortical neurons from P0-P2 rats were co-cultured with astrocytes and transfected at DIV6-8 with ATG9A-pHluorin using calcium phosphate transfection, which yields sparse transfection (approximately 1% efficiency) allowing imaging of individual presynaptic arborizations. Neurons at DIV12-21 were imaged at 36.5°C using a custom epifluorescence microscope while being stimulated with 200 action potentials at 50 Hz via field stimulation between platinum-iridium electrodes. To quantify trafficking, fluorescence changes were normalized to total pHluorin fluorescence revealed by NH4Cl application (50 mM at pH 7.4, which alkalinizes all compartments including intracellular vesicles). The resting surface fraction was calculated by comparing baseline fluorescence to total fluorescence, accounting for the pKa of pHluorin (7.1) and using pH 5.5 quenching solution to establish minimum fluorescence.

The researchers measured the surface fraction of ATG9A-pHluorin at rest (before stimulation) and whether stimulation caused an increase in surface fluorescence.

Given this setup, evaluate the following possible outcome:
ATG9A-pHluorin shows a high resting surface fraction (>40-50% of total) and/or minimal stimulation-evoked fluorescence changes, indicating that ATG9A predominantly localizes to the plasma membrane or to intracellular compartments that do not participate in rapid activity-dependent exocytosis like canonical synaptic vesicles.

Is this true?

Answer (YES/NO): NO